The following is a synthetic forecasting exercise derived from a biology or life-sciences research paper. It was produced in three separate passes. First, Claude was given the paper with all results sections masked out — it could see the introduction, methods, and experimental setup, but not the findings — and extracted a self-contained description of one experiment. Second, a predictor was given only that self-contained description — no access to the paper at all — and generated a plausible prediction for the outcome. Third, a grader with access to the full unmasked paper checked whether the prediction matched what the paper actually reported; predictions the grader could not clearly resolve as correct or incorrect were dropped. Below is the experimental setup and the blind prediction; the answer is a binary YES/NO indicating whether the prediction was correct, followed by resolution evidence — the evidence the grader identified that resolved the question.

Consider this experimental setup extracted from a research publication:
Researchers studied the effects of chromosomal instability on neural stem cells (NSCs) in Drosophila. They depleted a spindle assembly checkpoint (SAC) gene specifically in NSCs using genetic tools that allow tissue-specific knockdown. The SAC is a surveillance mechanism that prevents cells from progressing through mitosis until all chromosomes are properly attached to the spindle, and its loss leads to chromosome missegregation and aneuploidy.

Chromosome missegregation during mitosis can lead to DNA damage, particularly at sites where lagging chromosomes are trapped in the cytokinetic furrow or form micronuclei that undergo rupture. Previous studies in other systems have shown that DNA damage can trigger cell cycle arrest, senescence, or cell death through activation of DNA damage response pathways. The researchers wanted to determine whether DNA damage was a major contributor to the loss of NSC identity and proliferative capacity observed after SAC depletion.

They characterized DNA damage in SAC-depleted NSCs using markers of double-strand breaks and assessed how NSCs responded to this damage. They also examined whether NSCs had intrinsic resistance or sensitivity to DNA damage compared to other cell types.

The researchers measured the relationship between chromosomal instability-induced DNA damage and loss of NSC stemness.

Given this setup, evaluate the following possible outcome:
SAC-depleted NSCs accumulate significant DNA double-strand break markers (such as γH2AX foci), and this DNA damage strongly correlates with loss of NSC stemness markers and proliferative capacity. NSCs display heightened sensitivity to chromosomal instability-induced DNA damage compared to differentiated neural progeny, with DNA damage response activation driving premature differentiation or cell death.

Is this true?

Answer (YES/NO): NO